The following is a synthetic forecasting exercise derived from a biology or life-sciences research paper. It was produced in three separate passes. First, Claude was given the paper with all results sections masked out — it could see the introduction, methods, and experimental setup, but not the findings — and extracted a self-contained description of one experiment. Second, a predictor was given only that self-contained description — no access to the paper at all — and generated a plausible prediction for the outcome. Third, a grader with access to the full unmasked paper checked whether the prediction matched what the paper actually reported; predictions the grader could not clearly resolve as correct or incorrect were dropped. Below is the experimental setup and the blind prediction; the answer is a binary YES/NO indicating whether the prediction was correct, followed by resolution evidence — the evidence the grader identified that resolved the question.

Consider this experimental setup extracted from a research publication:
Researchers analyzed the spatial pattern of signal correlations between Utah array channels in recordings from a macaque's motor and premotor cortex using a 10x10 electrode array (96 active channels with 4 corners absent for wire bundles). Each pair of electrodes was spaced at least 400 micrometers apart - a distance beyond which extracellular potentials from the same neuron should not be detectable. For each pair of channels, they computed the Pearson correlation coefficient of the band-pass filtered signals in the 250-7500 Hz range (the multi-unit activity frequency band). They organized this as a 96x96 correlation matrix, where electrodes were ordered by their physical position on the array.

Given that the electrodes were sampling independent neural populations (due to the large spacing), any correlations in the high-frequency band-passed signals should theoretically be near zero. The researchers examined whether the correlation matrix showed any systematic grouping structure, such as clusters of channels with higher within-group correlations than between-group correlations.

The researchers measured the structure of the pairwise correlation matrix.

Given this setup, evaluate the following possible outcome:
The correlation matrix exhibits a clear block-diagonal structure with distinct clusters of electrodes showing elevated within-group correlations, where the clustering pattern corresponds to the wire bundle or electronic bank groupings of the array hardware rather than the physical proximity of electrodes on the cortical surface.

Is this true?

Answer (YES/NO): NO